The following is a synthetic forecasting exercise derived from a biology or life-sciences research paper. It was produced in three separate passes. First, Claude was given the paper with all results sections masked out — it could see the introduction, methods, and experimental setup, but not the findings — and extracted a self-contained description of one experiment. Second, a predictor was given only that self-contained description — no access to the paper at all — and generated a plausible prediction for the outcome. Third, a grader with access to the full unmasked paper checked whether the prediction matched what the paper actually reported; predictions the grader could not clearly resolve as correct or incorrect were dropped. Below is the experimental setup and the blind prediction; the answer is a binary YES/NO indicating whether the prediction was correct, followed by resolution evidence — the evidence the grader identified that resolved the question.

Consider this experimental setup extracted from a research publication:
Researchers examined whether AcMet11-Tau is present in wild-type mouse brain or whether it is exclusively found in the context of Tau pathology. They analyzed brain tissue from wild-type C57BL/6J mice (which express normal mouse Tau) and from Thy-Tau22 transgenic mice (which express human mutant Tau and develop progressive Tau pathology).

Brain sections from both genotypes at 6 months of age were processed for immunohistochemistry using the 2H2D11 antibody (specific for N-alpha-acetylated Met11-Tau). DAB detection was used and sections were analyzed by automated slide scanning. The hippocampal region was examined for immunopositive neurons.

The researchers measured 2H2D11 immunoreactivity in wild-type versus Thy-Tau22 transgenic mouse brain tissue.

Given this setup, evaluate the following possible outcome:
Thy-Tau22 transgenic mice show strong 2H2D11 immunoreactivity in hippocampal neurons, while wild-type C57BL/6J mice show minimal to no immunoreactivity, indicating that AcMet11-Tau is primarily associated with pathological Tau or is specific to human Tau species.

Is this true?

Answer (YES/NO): YES